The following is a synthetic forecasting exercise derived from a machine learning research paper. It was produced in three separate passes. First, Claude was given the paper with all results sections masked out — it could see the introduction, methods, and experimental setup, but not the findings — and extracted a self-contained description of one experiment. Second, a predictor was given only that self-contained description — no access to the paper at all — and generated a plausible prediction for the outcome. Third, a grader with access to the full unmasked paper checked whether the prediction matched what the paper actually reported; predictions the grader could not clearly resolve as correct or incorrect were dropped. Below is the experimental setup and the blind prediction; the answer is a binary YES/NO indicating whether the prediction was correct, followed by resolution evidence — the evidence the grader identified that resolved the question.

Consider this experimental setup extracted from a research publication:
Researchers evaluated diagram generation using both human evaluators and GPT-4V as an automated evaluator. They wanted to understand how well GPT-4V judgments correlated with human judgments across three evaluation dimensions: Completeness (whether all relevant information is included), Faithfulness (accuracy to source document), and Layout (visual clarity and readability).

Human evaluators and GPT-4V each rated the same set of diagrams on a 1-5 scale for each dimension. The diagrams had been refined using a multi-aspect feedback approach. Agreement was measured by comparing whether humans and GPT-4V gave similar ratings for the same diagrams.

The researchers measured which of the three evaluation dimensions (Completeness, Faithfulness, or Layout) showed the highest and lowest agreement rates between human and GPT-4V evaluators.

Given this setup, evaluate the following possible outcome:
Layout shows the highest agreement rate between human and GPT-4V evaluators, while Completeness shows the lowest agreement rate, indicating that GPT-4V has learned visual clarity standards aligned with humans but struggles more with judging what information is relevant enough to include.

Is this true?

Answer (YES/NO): NO